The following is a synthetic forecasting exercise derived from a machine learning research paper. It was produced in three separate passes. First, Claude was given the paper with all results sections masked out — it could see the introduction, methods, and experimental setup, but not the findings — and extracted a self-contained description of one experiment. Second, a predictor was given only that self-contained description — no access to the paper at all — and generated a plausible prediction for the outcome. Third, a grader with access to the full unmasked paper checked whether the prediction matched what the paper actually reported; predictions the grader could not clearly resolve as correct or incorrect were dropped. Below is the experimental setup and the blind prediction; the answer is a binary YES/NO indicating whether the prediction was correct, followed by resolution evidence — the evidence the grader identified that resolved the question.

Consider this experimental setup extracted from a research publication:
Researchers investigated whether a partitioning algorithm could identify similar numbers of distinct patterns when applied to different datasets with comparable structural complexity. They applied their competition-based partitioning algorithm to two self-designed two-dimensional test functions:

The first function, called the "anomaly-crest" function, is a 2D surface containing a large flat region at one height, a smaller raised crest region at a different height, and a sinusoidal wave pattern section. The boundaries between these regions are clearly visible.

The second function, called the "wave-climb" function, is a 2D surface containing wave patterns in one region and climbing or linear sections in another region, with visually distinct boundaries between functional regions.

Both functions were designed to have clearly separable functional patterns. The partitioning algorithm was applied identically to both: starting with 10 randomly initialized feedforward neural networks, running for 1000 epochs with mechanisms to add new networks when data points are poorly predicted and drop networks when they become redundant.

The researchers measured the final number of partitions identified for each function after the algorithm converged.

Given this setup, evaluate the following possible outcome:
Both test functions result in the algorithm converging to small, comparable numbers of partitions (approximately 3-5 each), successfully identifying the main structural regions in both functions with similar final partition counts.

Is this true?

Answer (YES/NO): YES